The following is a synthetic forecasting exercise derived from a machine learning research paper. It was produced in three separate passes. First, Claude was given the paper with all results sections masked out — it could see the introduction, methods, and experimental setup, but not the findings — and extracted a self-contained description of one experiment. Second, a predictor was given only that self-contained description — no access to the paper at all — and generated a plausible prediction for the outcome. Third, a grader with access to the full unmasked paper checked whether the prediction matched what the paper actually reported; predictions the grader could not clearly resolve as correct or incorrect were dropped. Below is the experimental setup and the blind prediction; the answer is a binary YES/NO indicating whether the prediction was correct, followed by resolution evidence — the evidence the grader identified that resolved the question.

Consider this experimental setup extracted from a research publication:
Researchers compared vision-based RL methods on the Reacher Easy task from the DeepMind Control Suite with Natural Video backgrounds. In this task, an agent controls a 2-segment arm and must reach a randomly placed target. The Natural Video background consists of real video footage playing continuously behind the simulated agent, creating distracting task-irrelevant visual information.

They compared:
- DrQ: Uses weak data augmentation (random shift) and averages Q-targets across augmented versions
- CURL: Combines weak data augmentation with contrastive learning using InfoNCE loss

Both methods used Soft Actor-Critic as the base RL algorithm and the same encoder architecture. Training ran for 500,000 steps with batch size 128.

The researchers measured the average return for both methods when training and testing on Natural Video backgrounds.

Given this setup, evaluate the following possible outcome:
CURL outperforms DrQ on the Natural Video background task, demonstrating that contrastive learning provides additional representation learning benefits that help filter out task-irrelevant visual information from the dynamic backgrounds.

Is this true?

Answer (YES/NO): YES